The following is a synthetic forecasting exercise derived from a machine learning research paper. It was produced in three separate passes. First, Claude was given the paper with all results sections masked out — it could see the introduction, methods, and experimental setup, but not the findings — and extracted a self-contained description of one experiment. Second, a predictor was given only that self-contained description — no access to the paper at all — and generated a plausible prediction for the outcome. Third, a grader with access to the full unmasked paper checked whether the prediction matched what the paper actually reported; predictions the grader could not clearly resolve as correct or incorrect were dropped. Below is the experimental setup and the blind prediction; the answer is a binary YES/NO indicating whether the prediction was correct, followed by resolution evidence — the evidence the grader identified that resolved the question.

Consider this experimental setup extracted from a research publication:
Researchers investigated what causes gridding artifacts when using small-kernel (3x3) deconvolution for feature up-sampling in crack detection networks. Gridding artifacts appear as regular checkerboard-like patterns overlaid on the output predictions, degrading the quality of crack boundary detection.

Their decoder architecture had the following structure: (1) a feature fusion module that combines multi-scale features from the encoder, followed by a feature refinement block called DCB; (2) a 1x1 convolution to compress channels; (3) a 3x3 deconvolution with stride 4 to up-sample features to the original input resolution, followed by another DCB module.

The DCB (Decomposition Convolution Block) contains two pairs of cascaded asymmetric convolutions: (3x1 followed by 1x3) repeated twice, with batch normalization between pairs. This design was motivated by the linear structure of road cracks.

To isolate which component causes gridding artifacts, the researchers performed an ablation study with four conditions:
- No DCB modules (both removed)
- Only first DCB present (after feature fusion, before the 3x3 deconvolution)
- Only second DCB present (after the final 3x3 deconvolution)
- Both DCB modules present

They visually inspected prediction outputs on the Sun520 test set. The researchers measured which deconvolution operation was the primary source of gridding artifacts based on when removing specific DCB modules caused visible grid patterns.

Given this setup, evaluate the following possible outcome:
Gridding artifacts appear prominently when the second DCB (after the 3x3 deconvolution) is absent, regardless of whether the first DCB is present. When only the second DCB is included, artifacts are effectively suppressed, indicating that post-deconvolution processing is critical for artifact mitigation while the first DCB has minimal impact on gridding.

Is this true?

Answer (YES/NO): YES